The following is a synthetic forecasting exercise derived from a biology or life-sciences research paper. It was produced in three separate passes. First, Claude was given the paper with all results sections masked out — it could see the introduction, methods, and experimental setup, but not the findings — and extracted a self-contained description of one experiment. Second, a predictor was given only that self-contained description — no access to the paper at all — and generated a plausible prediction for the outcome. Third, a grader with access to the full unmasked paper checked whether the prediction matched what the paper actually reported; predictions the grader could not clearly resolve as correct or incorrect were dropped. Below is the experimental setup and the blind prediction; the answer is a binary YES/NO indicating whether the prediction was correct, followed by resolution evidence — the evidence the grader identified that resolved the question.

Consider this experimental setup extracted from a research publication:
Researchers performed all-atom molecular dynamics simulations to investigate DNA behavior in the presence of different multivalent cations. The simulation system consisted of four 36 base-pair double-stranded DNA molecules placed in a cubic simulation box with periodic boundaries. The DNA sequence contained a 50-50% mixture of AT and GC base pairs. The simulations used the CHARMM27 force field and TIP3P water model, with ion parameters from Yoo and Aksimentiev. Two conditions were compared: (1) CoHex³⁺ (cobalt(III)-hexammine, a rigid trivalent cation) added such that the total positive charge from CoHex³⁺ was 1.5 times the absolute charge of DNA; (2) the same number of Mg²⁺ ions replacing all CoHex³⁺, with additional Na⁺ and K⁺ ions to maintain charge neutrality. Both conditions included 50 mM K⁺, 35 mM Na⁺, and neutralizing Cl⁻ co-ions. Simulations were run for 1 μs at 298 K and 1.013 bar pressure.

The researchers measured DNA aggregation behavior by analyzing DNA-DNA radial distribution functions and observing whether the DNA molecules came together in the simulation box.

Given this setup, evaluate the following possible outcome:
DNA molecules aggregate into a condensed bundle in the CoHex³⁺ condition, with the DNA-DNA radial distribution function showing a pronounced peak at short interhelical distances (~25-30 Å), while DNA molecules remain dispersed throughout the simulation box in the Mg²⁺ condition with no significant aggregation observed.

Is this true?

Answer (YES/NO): NO